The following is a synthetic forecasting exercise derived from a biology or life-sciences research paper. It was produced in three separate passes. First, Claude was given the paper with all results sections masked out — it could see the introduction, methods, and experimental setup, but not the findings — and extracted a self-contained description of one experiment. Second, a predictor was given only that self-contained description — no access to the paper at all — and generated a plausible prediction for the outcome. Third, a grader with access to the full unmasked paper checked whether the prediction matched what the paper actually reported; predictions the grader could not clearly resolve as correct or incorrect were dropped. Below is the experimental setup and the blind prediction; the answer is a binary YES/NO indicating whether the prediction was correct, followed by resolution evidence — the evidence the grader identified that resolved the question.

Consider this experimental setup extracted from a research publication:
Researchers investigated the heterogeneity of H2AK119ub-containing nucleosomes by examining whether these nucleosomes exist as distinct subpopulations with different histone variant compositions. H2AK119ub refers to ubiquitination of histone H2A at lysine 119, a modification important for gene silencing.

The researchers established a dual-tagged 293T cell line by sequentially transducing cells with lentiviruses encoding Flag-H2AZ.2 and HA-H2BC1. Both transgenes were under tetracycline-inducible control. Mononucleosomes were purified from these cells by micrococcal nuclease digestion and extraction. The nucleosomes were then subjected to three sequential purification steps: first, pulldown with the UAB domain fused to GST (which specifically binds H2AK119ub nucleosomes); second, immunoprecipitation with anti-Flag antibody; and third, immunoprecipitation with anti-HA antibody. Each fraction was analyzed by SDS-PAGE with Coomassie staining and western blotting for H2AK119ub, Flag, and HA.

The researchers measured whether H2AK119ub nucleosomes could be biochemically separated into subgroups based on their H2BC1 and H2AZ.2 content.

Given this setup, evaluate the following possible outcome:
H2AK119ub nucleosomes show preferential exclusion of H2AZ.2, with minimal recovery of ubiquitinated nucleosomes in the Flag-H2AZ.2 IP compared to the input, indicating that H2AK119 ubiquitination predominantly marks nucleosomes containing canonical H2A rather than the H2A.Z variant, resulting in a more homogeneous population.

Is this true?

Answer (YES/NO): NO